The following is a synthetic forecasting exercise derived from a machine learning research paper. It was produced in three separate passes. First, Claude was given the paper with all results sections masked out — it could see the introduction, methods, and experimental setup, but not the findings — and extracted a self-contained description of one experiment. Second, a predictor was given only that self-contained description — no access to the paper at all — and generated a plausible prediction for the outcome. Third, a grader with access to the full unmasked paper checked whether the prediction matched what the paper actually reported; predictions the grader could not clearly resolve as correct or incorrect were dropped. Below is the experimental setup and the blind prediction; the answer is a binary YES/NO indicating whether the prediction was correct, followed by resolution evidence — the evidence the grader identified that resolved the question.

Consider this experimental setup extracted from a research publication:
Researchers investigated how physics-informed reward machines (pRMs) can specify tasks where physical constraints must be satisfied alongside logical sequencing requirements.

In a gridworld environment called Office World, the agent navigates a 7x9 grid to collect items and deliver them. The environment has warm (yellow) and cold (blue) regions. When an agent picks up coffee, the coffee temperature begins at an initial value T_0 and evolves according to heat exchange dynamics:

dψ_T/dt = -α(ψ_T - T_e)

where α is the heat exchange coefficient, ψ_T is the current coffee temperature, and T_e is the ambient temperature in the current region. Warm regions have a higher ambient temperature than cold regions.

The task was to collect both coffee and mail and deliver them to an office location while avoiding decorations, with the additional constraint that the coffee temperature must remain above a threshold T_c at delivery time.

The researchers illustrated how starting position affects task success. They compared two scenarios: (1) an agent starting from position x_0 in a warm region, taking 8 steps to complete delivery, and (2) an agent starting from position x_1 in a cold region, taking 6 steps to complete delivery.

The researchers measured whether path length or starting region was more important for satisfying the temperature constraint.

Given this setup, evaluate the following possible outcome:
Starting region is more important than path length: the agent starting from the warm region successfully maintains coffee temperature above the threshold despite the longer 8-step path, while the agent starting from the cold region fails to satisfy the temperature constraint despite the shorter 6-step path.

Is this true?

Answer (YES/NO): YES